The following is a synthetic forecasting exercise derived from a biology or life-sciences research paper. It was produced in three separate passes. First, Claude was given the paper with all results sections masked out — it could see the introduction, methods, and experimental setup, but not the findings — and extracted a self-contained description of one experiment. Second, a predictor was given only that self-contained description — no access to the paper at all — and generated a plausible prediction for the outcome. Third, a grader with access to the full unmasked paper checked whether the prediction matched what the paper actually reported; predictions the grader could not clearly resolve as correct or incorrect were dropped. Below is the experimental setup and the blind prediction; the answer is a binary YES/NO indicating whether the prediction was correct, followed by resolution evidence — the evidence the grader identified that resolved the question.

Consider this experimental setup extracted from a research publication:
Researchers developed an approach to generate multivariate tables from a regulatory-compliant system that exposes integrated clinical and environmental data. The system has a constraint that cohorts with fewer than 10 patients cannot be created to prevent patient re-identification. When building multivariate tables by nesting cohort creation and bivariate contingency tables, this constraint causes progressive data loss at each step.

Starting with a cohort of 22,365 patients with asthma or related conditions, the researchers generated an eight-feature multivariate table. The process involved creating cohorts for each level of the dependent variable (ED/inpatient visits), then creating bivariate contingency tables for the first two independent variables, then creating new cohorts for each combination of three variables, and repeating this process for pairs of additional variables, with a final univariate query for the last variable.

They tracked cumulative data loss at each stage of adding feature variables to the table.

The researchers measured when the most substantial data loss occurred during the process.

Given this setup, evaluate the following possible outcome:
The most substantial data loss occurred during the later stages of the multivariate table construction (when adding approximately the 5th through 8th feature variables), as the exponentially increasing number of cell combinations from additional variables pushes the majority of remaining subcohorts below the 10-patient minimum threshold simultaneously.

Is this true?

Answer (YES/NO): NO